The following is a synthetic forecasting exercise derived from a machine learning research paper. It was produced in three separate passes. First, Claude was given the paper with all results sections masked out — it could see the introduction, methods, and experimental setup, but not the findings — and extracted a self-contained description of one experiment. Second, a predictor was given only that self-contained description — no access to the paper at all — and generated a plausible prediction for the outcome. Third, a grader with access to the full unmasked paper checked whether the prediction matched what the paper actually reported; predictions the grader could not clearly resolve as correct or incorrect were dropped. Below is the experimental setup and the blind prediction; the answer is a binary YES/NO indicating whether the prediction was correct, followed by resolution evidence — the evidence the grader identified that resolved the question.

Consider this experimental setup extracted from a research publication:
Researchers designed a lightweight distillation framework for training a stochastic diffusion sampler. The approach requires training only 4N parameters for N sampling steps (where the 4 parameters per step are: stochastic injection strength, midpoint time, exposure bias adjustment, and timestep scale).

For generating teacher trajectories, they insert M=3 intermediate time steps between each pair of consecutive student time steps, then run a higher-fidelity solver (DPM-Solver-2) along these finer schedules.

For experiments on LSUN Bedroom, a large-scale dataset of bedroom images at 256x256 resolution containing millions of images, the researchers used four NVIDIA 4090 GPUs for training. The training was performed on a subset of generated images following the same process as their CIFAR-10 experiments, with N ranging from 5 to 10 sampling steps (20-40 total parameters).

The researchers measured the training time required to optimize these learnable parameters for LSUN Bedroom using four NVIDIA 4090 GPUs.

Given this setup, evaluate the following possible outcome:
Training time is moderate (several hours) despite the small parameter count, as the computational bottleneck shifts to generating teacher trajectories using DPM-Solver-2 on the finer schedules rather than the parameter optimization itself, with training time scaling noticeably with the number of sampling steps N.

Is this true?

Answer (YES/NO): NO